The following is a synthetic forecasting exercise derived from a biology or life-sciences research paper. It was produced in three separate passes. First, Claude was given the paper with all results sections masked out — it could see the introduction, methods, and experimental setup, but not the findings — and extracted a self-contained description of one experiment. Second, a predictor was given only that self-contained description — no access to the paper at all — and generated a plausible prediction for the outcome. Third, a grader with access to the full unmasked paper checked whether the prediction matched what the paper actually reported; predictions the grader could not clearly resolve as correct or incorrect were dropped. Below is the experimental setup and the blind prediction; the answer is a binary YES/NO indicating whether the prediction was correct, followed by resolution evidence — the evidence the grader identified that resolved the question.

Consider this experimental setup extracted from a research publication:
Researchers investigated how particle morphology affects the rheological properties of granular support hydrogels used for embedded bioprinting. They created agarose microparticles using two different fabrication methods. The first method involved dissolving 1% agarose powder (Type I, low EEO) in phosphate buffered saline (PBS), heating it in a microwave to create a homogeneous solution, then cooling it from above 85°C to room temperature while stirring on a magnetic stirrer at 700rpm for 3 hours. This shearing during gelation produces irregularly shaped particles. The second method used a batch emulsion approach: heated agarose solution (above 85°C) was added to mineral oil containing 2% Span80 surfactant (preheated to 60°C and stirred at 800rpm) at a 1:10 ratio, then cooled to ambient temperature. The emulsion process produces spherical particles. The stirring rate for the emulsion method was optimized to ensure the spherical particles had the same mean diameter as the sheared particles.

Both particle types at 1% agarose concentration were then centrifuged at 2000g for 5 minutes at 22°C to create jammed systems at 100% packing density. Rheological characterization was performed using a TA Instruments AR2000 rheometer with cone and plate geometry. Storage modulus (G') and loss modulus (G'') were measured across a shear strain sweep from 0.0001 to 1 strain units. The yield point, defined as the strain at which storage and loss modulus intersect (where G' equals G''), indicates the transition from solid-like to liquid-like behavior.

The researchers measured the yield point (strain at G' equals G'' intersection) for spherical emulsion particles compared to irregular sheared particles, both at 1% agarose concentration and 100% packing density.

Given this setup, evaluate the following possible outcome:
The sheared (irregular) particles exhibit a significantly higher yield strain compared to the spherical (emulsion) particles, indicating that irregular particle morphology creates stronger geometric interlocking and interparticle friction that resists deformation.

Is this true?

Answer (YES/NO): YES